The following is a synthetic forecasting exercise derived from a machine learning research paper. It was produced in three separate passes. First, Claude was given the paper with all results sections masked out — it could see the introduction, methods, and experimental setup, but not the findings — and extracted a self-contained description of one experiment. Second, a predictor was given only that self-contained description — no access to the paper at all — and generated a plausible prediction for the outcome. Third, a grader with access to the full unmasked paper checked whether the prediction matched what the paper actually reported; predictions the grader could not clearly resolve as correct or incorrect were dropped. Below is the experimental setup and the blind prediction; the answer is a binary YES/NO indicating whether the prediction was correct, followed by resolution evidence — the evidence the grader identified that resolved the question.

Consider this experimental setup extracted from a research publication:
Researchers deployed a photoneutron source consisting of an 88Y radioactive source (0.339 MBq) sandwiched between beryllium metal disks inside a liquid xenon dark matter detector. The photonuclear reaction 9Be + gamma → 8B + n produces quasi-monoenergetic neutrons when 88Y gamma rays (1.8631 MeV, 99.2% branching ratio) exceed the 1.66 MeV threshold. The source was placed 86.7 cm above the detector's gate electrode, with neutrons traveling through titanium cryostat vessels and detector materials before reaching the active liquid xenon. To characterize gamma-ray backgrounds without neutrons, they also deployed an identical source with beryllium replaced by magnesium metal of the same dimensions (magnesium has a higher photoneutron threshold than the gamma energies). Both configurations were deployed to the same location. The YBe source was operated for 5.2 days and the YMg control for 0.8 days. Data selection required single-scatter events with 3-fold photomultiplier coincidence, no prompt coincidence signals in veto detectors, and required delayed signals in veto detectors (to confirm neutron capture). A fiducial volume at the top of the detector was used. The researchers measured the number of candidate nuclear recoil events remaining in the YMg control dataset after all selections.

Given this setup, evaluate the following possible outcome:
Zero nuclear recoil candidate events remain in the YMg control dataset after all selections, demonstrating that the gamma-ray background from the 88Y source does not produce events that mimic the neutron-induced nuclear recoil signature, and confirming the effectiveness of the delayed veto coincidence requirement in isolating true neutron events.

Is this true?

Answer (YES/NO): YES